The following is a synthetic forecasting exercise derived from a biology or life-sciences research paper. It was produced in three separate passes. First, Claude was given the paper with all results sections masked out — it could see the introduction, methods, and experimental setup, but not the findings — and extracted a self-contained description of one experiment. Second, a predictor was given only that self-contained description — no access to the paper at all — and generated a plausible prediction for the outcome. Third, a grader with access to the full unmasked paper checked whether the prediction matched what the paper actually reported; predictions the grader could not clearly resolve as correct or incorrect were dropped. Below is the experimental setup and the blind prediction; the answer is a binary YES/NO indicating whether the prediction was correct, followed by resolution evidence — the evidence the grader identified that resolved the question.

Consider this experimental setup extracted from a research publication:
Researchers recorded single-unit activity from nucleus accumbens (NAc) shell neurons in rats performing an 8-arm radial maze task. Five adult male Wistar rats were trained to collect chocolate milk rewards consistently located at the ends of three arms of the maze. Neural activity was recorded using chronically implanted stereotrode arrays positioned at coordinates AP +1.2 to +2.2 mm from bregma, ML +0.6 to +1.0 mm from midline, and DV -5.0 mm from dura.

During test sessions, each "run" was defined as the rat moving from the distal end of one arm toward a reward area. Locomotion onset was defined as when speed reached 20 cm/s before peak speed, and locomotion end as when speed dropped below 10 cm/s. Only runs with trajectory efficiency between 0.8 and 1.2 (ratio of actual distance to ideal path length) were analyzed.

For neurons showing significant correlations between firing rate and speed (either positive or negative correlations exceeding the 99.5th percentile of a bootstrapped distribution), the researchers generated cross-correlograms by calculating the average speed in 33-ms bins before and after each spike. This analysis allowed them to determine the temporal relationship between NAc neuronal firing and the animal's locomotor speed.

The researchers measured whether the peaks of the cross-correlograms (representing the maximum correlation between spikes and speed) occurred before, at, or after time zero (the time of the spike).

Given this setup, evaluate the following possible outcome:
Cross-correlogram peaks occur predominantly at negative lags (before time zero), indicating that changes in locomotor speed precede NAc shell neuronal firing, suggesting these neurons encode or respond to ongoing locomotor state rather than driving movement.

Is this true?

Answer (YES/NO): NO